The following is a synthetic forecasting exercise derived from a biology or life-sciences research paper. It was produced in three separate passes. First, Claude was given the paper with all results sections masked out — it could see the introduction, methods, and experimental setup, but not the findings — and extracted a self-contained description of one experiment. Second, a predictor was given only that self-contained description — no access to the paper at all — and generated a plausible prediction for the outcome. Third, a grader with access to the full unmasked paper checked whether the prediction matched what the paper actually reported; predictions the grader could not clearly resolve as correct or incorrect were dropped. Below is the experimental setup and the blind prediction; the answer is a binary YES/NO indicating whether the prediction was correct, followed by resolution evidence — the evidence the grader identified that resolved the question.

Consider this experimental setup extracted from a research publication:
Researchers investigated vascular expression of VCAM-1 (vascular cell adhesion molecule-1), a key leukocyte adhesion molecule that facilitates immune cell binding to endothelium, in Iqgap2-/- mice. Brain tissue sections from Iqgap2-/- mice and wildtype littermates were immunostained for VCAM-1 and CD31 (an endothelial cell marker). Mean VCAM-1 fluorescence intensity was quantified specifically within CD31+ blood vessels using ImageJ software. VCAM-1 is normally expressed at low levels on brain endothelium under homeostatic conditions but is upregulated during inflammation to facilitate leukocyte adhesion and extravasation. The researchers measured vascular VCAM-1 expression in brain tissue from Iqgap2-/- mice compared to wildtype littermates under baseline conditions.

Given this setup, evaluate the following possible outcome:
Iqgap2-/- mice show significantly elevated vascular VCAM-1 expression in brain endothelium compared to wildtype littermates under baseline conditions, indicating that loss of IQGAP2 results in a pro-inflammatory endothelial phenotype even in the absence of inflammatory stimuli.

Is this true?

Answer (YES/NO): YES